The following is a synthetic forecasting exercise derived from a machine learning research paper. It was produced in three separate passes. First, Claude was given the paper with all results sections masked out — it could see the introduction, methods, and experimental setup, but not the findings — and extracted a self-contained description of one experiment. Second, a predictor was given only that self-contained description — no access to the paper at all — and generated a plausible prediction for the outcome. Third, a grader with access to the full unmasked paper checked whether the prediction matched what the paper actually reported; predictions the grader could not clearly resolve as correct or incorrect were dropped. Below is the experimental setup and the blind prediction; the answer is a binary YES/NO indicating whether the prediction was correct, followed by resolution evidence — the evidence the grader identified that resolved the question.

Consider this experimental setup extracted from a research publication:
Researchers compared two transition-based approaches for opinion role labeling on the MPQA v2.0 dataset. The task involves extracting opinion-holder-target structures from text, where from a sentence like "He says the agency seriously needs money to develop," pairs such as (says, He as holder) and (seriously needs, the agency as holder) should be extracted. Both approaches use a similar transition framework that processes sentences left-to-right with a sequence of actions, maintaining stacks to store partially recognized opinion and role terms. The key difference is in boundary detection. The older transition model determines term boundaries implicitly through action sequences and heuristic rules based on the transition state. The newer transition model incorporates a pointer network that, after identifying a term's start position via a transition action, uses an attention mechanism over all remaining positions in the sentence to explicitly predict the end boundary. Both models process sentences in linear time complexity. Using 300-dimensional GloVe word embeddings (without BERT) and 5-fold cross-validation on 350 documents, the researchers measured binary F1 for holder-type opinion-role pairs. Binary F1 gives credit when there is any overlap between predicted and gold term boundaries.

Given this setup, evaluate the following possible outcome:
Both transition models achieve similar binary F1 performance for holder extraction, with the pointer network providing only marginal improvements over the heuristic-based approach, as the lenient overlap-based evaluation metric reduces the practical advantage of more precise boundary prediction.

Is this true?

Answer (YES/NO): NO